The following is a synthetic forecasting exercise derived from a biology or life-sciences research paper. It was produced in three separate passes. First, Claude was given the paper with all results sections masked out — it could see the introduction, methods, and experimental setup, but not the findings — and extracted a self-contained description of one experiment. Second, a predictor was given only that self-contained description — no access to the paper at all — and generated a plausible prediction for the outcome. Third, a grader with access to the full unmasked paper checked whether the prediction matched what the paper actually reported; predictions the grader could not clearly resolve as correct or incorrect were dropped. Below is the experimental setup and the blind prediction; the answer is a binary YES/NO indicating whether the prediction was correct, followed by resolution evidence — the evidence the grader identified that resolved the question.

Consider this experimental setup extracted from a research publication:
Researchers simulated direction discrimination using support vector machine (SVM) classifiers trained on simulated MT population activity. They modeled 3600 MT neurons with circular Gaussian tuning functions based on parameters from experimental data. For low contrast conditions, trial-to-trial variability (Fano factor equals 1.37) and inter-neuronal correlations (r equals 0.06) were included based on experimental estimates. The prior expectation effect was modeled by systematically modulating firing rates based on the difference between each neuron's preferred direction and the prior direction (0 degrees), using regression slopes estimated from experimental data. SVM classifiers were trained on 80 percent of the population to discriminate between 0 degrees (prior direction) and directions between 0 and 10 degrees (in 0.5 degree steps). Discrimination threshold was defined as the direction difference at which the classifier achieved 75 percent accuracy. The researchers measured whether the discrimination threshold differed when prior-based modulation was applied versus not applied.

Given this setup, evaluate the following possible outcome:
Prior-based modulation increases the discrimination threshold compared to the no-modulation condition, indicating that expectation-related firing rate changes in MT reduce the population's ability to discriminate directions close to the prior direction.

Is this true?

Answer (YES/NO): NO